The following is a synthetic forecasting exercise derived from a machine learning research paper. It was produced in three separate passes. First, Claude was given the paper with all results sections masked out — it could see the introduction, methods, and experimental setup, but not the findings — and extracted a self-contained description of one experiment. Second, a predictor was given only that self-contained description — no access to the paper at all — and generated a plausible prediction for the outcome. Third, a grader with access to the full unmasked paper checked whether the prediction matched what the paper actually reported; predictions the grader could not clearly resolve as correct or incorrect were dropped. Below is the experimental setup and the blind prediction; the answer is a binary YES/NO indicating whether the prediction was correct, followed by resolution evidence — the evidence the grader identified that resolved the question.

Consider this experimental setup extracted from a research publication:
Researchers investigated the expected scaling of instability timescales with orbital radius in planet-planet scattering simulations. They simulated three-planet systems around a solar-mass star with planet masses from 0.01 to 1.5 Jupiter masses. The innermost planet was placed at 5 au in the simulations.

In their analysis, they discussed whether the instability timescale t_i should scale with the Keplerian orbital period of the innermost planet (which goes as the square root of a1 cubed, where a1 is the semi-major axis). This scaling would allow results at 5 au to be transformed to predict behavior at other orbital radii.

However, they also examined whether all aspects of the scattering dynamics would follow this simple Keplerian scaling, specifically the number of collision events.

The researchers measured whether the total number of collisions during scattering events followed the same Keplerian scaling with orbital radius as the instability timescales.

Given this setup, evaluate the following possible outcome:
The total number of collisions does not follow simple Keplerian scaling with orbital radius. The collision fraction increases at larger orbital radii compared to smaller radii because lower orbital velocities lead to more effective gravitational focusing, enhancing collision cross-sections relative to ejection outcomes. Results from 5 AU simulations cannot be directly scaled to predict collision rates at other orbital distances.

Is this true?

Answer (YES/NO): NO